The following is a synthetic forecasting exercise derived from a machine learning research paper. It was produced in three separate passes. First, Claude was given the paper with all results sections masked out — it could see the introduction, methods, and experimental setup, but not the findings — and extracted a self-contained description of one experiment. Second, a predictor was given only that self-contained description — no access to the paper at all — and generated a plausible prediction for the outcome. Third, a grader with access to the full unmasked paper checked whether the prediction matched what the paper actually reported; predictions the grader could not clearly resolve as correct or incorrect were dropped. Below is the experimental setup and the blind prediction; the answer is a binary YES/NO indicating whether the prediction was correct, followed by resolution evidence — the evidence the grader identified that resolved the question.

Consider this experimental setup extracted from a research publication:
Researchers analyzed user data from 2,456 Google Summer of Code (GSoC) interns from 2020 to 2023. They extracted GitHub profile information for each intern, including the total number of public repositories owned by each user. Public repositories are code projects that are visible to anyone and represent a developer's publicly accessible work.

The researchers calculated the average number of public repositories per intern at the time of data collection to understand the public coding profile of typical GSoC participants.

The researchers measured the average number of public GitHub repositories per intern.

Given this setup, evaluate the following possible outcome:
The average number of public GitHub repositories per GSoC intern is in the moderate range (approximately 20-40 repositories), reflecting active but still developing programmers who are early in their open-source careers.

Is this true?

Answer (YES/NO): NO